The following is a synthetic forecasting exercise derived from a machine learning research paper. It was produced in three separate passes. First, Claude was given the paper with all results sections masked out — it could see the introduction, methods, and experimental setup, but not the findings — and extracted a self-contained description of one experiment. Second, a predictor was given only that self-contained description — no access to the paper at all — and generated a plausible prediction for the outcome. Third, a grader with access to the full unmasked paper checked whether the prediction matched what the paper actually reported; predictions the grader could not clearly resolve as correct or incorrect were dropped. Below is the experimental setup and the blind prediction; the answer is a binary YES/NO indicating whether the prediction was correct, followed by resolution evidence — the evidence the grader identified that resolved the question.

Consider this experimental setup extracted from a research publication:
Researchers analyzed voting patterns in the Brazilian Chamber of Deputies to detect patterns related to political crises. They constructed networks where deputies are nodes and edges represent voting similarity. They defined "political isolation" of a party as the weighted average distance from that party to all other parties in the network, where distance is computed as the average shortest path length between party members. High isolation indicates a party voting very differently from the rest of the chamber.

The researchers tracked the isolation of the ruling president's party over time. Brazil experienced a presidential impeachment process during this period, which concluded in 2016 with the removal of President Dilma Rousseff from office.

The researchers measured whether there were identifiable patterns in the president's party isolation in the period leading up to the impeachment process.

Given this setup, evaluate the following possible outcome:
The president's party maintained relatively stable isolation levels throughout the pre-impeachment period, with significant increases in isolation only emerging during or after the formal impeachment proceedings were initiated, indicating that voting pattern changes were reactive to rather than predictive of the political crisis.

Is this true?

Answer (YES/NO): NO